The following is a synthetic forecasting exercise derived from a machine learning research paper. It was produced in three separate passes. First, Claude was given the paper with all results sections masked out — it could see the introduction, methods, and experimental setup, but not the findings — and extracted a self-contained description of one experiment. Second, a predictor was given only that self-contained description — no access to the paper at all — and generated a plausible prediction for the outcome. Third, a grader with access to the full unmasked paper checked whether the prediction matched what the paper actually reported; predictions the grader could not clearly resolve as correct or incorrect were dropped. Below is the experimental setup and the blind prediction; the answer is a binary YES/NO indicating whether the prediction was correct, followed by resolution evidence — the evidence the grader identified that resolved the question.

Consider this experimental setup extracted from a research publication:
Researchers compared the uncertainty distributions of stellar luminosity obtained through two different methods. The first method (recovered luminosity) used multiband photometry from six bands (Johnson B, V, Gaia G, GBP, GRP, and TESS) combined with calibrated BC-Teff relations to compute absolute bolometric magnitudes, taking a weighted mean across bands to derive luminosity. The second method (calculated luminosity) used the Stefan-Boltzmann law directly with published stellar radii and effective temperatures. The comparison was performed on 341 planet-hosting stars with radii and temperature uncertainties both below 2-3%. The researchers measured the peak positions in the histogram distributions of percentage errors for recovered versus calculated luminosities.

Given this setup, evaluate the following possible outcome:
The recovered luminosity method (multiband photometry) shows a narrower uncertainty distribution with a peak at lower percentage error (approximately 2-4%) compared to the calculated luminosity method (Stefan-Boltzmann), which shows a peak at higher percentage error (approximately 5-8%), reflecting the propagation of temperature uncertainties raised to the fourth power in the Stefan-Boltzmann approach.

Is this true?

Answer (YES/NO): NO